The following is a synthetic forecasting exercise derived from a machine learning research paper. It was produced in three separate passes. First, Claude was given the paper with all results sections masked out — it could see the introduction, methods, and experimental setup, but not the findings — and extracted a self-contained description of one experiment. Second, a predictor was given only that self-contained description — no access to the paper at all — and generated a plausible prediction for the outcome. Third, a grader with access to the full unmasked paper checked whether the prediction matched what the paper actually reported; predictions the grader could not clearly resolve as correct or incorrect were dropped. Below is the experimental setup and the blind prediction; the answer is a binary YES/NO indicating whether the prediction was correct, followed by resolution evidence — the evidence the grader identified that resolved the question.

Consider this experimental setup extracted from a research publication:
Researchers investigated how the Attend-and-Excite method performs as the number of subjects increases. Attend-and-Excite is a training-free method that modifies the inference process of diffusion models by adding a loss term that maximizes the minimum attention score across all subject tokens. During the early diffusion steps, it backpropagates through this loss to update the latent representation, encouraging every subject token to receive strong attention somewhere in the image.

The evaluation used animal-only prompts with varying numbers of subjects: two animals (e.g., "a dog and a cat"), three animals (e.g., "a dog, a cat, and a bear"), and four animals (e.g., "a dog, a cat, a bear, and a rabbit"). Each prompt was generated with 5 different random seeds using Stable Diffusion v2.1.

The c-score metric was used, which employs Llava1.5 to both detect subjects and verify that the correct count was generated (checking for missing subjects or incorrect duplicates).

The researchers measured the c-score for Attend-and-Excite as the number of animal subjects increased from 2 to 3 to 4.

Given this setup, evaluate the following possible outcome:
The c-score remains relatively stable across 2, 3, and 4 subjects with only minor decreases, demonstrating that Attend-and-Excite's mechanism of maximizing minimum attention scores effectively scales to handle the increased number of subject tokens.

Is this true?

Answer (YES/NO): NO